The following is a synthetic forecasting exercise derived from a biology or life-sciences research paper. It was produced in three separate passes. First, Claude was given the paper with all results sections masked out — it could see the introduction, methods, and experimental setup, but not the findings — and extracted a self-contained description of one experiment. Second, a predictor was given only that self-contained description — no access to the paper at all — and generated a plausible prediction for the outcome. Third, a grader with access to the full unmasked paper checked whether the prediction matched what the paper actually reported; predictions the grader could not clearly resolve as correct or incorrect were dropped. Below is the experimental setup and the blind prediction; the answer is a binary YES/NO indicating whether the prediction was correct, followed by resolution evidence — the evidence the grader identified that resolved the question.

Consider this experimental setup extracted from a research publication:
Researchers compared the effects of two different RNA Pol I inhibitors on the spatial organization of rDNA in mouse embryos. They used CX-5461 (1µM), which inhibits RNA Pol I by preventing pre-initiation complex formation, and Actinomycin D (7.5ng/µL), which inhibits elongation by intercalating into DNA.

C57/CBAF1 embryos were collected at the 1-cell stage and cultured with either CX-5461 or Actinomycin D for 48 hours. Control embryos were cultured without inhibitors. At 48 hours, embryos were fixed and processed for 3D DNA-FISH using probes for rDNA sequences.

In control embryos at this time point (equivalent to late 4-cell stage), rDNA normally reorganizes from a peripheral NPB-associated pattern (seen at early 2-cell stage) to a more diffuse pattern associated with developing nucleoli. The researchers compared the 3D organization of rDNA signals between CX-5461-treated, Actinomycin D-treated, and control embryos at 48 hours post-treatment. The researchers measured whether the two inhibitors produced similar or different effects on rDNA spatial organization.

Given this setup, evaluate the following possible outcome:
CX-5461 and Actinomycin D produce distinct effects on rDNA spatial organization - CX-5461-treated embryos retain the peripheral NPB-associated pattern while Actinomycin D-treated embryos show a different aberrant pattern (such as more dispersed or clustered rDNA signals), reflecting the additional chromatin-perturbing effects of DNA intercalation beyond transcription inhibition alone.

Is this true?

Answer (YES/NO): NO